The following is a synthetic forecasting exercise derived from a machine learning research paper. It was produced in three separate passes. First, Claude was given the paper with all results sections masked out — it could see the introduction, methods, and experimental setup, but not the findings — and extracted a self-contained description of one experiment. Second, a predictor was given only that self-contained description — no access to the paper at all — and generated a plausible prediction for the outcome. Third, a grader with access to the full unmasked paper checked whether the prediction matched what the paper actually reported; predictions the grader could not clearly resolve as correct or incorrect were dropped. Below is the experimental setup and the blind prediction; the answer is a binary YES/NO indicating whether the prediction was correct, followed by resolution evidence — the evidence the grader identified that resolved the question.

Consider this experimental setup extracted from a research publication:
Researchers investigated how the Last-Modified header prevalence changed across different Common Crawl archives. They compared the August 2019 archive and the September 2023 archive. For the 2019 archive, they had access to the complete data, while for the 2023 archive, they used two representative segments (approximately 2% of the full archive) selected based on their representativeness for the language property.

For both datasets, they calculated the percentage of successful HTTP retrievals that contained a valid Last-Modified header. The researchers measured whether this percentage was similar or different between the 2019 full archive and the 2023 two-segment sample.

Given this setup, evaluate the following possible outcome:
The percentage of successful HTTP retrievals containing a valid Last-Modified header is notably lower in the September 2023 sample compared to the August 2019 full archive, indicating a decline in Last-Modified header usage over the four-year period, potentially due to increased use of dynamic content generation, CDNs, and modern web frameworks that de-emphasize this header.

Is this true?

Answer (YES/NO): NO